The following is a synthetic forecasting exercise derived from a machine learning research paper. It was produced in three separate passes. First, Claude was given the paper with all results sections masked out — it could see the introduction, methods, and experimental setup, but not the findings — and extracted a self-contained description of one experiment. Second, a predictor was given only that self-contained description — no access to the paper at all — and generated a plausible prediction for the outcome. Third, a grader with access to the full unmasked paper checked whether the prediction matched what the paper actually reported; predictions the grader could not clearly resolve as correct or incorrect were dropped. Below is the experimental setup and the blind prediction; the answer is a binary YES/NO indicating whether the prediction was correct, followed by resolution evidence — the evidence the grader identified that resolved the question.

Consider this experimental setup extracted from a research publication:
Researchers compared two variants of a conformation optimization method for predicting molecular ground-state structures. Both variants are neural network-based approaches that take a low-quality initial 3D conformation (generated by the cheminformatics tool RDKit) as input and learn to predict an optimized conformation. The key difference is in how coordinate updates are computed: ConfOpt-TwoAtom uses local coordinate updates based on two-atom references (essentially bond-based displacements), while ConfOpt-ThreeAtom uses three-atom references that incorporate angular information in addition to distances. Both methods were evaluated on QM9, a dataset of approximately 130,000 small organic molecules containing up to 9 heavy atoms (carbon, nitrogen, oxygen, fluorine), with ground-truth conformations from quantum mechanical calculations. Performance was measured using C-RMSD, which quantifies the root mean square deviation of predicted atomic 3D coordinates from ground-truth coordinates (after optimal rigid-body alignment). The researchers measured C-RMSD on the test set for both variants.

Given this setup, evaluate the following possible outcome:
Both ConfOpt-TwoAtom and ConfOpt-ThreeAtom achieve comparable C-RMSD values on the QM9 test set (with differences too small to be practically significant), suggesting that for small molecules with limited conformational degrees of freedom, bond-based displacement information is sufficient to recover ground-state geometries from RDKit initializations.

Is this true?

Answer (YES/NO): NO